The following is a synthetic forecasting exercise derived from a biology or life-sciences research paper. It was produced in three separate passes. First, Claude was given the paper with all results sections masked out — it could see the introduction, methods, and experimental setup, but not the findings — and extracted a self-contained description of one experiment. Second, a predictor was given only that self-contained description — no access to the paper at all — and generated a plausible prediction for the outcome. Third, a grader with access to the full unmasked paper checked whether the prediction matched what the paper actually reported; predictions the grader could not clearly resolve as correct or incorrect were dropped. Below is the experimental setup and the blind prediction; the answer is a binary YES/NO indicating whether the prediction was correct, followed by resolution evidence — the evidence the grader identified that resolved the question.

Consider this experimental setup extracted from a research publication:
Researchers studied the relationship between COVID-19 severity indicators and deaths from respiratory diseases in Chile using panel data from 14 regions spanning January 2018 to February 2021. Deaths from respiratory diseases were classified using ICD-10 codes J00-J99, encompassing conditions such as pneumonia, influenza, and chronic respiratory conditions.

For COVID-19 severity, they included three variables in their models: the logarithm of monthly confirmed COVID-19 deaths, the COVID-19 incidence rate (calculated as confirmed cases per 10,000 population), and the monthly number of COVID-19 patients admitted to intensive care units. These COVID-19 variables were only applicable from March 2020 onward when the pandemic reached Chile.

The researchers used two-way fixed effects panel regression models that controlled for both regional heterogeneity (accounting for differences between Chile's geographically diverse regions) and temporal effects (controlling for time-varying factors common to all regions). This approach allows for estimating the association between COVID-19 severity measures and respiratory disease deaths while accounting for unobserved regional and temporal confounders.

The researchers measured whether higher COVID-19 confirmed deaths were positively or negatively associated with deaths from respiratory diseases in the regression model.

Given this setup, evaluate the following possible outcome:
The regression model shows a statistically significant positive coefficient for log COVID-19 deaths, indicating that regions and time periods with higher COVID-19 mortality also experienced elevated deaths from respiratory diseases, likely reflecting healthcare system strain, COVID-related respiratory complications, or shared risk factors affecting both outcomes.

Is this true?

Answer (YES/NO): NO